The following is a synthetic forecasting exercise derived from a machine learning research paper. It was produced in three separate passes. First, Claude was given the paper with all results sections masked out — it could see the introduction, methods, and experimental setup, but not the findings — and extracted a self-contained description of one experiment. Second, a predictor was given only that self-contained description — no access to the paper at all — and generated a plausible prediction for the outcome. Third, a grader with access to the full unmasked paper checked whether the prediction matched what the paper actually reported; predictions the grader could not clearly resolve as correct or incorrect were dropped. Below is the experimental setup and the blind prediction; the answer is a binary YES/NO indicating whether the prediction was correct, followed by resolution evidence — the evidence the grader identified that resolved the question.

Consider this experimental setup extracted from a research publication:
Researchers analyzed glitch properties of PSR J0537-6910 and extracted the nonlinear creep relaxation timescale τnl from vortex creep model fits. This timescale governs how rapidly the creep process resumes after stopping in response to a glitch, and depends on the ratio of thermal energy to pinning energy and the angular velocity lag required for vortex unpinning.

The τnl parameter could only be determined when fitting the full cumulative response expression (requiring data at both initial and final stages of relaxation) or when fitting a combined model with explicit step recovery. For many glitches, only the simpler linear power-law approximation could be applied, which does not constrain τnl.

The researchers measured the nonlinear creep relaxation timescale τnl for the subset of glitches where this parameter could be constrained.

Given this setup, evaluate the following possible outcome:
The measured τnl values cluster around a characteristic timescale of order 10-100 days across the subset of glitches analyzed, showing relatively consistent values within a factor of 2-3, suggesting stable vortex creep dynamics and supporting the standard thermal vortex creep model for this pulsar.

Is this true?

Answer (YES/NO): NO